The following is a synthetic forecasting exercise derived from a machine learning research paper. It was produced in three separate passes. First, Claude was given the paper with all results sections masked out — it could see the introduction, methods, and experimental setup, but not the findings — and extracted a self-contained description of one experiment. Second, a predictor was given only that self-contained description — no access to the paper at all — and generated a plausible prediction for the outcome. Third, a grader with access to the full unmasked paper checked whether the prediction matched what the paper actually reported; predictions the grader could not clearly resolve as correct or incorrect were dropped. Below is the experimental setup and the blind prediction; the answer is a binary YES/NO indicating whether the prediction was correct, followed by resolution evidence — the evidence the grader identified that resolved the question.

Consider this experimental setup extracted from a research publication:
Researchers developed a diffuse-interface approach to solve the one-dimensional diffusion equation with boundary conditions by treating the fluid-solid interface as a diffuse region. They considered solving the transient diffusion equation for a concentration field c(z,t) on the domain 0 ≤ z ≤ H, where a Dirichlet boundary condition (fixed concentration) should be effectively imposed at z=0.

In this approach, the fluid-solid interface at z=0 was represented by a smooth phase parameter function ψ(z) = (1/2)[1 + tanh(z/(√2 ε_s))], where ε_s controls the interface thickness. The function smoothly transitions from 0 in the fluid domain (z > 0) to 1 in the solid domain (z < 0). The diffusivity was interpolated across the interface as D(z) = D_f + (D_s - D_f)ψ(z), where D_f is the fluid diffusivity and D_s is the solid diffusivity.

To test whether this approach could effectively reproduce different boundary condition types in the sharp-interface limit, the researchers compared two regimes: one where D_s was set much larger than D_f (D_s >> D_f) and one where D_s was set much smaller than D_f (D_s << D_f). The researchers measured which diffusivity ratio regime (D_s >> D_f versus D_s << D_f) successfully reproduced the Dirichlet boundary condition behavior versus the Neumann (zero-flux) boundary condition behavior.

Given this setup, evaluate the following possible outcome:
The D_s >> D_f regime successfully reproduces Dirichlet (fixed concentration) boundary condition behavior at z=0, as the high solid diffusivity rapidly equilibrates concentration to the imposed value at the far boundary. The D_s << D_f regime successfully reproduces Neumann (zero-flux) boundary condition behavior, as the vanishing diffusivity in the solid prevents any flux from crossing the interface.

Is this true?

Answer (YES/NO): YES